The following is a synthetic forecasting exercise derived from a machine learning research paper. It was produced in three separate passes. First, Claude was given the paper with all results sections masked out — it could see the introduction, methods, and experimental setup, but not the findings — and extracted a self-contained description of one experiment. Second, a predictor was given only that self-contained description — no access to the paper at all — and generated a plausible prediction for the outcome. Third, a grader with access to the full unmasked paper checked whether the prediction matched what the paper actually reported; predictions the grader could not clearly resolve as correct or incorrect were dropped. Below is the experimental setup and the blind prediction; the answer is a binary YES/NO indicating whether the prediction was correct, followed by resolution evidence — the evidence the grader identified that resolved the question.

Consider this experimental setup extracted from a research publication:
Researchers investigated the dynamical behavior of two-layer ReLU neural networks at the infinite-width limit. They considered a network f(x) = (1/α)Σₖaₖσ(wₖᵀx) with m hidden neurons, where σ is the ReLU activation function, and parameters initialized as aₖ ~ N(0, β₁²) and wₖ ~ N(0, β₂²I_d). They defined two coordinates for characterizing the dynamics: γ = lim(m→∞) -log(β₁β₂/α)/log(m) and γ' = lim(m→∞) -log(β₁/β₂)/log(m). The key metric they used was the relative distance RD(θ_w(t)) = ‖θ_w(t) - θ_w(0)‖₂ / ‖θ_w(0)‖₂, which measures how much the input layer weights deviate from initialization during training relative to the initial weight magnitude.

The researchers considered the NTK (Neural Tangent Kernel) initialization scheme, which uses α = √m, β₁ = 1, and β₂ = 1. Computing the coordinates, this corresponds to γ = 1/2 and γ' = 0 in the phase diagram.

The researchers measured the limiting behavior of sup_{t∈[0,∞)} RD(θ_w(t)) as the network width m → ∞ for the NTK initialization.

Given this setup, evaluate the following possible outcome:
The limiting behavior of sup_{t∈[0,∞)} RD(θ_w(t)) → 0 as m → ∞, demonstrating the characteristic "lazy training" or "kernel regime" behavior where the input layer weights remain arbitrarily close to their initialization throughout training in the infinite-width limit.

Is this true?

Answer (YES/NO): YES